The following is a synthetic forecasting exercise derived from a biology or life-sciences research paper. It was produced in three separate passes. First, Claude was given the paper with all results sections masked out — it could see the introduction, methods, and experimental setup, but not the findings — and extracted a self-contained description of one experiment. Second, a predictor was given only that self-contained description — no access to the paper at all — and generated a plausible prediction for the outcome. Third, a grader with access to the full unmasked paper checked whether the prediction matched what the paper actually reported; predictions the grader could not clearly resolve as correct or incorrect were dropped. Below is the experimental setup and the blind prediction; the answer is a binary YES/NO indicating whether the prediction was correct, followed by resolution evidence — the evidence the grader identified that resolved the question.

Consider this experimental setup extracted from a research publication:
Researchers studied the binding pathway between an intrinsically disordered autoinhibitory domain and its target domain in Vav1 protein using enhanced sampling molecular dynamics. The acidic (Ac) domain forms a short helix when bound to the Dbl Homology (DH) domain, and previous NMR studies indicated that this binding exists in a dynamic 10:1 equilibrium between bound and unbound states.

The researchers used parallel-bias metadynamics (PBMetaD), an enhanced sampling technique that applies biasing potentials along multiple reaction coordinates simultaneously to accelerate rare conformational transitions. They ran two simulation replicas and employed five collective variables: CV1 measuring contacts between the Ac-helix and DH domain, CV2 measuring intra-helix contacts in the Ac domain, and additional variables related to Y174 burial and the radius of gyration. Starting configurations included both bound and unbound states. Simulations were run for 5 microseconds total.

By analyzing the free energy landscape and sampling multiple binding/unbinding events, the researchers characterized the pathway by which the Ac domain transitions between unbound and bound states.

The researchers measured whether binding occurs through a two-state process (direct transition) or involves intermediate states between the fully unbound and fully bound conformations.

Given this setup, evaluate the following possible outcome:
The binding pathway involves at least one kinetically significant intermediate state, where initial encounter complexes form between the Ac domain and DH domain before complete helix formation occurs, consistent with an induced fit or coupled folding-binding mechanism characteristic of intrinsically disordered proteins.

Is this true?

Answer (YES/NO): NO